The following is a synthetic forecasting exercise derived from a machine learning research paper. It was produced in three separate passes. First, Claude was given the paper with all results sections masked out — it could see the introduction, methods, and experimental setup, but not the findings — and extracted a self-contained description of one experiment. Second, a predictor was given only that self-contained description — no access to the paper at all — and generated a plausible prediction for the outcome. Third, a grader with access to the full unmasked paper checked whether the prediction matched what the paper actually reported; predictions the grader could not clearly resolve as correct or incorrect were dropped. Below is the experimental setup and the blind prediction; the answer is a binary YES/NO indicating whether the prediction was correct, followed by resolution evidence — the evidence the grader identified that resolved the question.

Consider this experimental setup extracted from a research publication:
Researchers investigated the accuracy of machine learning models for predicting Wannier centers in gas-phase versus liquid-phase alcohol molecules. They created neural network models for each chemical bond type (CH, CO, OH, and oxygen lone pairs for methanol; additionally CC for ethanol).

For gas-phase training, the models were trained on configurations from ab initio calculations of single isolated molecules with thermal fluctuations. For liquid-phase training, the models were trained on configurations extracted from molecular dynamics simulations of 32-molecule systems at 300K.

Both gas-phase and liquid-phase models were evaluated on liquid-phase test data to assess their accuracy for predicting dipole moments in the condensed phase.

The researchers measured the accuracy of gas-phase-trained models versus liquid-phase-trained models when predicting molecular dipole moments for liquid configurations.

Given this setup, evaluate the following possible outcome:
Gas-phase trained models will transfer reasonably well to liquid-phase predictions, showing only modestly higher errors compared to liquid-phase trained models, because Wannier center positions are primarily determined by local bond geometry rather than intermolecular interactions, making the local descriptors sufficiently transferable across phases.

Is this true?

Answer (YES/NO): NO